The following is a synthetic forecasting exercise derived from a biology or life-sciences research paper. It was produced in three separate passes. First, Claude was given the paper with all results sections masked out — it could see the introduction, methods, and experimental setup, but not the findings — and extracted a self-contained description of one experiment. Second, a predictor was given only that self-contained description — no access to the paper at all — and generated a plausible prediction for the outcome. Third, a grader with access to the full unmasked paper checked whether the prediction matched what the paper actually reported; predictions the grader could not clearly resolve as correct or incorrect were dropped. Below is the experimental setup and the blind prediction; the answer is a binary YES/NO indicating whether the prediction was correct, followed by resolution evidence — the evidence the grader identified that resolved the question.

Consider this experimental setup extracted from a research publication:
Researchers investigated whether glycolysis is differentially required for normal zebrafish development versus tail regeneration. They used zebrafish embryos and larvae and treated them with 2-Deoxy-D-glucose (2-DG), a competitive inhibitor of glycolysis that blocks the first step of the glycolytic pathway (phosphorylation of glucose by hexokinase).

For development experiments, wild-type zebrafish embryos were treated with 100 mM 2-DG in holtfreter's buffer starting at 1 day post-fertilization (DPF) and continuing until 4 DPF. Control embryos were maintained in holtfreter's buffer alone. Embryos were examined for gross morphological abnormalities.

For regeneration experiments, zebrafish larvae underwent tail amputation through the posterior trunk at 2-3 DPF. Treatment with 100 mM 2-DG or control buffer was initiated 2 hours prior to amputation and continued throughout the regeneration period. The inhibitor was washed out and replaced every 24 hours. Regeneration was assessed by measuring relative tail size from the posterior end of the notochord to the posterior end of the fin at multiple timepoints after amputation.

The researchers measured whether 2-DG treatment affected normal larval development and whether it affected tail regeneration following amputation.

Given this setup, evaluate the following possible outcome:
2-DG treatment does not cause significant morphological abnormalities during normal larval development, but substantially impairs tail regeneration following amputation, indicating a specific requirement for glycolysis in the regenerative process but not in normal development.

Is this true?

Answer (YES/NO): YES